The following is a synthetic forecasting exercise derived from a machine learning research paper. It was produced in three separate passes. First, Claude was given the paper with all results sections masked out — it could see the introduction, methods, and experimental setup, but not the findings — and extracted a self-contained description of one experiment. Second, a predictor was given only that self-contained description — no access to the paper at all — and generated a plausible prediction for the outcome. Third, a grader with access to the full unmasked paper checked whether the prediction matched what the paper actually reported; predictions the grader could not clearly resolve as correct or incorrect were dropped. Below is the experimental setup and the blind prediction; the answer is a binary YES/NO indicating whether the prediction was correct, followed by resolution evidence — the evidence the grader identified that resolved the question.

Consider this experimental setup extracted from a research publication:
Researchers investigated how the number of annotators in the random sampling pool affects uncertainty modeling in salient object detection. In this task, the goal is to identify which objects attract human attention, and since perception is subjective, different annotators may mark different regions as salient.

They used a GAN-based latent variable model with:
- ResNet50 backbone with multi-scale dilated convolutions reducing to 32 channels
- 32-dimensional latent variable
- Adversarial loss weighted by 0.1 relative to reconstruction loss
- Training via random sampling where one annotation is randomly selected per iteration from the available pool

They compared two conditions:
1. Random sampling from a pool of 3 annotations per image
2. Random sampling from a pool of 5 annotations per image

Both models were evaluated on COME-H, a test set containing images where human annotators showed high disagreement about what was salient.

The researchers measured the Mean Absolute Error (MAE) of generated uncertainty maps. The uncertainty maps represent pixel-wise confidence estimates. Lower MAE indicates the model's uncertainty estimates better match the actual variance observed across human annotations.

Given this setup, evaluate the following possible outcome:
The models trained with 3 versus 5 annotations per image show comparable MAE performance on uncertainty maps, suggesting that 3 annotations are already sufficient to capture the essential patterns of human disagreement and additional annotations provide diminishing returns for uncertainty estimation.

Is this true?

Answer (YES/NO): NO